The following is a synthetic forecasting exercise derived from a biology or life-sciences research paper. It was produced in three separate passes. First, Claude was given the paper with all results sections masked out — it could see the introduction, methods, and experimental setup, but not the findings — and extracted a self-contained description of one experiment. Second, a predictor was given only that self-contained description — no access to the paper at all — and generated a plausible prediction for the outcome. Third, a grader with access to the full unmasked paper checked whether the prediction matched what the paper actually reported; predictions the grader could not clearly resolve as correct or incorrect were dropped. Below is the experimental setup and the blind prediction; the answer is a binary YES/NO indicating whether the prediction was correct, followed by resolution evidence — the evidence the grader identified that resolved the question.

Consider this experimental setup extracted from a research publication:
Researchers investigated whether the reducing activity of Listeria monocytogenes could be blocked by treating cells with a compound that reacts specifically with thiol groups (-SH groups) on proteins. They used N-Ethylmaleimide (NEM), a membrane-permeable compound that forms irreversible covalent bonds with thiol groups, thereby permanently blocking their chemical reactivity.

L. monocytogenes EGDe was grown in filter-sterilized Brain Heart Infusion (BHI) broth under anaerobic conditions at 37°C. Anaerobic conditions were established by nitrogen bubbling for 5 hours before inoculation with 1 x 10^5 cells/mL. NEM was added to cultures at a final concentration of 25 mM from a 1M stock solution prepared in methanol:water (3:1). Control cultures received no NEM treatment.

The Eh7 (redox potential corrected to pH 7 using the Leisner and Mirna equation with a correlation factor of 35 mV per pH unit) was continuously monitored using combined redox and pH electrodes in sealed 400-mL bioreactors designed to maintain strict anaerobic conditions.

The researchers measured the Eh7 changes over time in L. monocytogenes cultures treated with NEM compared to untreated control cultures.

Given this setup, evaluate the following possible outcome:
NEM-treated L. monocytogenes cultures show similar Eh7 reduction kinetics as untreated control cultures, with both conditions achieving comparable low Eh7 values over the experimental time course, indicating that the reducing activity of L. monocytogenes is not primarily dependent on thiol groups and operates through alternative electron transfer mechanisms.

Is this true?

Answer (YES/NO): NO